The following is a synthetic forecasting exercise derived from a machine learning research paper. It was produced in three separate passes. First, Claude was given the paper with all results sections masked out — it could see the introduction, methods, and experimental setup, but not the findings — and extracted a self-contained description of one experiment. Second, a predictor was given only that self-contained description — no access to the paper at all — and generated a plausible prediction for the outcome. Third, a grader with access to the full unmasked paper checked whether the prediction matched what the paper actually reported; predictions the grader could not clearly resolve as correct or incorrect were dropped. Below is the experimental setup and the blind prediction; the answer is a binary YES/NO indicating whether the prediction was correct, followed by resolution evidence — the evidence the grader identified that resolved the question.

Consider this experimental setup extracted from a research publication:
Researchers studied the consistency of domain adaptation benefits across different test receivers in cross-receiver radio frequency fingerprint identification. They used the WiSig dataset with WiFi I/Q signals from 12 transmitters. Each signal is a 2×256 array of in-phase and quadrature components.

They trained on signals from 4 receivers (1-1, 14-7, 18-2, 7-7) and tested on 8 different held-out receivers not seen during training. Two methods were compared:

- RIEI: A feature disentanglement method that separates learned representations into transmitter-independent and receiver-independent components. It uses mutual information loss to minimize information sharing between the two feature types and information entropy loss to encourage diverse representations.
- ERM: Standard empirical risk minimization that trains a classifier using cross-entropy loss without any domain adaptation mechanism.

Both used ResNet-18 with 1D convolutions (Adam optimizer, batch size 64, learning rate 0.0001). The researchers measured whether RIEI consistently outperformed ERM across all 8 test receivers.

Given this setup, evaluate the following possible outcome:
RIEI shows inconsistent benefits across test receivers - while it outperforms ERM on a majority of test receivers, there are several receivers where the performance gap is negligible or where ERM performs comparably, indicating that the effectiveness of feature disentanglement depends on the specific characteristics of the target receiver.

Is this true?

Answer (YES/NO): YES